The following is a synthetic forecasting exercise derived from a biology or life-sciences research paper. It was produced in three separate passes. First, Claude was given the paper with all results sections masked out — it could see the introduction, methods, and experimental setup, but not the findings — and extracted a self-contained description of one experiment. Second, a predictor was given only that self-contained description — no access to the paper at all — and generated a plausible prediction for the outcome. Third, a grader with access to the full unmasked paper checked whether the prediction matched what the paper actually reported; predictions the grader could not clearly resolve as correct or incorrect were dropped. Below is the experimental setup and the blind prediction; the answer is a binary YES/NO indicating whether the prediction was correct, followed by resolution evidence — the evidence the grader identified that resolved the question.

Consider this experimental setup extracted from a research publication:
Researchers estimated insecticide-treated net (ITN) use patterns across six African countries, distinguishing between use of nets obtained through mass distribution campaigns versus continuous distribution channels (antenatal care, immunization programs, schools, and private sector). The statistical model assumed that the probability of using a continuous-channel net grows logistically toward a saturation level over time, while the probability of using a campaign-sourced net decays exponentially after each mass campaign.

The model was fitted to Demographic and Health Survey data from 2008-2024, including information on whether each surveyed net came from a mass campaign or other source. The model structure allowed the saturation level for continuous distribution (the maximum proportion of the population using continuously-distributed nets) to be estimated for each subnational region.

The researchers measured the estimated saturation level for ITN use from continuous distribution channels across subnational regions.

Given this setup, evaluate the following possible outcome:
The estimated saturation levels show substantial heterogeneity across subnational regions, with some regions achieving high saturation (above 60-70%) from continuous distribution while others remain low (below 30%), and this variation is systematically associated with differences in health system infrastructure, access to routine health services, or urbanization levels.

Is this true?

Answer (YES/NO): NO